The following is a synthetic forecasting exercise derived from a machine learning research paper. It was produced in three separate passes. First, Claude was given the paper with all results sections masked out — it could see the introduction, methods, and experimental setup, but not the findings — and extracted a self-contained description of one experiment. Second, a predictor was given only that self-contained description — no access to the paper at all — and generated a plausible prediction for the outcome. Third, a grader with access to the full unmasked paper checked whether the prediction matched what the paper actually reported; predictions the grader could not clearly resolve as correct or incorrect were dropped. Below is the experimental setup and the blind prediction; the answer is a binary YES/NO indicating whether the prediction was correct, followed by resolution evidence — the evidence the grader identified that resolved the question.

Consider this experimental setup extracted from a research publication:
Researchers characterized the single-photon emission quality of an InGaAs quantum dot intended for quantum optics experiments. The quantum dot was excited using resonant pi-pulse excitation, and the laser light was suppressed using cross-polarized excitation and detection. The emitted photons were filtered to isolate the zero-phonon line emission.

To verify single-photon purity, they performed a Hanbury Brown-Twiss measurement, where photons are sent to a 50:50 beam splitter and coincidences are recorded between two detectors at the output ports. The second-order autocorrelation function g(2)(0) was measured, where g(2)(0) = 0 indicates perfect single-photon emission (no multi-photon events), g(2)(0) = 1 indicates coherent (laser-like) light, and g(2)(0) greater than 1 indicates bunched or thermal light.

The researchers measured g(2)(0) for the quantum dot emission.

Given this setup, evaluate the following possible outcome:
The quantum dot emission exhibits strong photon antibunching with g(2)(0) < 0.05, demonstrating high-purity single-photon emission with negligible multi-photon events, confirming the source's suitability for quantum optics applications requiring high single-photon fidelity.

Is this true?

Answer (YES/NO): YES